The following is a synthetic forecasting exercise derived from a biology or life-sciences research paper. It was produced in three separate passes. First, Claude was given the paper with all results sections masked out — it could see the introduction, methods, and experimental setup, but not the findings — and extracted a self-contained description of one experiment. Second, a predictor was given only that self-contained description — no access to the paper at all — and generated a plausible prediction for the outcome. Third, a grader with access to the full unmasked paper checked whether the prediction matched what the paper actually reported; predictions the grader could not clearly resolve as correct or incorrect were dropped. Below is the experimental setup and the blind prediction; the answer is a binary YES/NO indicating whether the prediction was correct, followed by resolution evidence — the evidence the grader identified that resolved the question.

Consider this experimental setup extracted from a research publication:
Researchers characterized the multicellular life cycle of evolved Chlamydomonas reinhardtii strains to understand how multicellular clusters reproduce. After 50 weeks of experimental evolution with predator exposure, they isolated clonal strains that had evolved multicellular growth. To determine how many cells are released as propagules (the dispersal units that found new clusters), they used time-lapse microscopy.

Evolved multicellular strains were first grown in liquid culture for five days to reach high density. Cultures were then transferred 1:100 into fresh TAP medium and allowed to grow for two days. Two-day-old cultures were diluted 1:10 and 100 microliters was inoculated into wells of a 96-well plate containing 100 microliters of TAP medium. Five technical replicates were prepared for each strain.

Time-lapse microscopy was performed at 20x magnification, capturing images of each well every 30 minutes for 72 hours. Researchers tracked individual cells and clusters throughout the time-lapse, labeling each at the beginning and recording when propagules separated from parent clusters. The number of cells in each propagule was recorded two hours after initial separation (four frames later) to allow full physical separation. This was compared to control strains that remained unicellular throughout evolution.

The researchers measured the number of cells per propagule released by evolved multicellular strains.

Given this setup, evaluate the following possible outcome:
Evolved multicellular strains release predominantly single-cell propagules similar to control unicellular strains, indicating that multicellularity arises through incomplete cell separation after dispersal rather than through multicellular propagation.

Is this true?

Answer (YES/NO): NO